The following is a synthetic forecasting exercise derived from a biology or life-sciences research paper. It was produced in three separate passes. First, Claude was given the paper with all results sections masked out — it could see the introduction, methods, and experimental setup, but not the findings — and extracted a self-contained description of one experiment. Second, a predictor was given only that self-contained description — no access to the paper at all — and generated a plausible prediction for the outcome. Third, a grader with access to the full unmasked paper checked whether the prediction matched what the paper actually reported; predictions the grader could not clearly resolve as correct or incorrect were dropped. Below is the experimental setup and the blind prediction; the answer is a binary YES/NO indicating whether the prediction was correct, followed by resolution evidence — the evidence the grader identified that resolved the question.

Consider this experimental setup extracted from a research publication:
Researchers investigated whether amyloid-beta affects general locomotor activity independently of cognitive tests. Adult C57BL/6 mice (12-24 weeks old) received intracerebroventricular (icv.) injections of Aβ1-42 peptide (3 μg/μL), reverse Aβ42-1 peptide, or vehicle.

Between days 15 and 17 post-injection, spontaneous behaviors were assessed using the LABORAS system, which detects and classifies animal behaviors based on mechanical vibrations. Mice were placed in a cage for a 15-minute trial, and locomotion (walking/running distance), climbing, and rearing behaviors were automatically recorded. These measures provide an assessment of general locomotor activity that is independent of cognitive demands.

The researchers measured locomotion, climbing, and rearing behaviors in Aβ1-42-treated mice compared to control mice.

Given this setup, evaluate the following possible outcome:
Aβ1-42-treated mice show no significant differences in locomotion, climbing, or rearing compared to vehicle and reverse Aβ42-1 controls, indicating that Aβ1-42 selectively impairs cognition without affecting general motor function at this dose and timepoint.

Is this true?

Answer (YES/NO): YES